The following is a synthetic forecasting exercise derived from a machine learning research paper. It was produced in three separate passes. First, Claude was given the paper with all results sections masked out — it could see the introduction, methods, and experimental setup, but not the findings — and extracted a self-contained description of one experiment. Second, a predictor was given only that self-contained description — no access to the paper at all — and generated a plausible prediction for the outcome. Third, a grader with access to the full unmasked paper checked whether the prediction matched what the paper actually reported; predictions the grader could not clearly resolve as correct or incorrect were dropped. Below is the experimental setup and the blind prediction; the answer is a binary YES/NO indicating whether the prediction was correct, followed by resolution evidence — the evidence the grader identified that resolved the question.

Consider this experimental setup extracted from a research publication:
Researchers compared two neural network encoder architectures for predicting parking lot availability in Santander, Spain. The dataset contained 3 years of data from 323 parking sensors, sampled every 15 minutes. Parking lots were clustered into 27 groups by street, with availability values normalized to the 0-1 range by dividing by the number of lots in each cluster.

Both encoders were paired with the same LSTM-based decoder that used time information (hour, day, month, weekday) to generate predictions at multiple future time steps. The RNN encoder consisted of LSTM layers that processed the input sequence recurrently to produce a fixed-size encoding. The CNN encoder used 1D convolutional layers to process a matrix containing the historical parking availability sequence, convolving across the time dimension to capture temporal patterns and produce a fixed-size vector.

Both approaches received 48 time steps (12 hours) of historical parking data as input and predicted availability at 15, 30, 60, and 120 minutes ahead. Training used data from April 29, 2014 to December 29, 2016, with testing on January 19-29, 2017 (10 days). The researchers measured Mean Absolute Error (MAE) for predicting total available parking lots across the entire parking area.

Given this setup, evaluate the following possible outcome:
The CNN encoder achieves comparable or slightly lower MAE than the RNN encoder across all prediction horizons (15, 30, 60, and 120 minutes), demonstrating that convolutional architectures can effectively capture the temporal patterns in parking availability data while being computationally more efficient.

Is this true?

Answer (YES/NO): NO